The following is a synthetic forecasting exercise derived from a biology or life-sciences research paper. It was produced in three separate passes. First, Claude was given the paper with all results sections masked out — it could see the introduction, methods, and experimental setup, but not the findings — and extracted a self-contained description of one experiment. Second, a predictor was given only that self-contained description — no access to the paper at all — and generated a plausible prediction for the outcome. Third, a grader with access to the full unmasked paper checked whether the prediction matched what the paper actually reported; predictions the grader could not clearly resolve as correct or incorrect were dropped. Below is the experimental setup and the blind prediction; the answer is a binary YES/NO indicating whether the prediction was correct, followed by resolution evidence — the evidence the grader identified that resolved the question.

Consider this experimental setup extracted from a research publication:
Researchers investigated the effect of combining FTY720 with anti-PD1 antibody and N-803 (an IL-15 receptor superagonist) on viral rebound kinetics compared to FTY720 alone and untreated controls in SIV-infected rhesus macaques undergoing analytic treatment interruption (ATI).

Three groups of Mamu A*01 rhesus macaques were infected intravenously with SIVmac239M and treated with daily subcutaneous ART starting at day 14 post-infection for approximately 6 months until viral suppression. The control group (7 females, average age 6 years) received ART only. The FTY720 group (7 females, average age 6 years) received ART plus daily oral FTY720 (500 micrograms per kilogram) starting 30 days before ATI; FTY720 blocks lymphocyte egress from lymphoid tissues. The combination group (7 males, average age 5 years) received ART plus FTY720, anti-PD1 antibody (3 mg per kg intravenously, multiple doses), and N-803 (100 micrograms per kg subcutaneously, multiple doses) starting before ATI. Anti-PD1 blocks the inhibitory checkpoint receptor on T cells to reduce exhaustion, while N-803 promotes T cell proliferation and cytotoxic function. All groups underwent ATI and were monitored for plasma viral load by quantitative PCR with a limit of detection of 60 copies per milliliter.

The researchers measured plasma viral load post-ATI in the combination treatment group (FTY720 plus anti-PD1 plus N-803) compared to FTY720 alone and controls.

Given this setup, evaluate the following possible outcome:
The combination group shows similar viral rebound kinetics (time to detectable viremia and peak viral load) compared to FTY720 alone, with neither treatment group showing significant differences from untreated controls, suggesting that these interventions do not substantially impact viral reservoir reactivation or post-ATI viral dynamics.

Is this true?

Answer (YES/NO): NO